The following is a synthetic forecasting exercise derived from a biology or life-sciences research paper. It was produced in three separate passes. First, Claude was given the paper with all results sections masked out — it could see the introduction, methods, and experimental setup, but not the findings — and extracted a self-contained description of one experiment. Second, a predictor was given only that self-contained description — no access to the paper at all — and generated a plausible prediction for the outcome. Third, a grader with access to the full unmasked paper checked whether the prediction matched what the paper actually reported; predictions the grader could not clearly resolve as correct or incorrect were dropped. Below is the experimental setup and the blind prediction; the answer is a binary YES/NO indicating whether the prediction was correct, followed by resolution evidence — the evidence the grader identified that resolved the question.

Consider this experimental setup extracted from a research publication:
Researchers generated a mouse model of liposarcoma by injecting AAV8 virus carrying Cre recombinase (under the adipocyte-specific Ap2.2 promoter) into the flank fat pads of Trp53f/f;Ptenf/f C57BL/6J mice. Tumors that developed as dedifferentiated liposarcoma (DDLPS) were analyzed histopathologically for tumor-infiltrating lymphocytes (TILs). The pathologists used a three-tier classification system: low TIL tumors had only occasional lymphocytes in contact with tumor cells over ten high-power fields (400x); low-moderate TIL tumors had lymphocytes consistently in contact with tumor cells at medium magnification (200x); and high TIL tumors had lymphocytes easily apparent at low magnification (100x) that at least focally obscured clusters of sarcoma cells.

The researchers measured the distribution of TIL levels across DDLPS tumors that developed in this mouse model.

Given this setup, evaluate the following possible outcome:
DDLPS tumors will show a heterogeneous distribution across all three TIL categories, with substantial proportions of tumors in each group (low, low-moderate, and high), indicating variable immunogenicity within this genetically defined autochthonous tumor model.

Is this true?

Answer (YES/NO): NO